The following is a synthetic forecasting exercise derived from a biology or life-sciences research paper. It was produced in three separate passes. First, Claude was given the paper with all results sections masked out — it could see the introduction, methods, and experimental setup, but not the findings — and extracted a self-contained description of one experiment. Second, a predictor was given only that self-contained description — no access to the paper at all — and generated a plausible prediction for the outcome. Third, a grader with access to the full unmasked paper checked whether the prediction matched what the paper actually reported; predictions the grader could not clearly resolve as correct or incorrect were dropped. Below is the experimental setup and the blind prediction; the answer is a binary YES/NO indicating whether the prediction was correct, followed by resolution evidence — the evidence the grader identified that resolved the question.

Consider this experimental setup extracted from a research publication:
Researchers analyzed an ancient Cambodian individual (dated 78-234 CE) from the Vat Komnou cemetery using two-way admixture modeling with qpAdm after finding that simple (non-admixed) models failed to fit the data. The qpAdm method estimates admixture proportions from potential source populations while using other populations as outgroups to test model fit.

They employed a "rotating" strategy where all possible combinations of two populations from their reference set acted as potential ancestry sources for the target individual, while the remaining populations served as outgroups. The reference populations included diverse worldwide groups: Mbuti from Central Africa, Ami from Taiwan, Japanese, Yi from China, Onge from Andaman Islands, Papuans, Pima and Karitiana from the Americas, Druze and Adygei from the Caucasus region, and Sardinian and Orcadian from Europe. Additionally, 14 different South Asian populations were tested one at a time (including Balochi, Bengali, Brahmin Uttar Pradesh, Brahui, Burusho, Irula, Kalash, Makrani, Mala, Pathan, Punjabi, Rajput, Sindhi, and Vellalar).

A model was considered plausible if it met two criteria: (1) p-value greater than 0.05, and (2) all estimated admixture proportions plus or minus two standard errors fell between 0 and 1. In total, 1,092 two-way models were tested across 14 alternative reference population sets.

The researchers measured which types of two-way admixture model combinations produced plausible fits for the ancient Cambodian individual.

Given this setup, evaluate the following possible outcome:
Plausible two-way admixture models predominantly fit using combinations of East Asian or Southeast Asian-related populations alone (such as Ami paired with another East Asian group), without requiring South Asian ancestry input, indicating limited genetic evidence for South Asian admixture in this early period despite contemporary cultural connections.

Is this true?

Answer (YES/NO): NO